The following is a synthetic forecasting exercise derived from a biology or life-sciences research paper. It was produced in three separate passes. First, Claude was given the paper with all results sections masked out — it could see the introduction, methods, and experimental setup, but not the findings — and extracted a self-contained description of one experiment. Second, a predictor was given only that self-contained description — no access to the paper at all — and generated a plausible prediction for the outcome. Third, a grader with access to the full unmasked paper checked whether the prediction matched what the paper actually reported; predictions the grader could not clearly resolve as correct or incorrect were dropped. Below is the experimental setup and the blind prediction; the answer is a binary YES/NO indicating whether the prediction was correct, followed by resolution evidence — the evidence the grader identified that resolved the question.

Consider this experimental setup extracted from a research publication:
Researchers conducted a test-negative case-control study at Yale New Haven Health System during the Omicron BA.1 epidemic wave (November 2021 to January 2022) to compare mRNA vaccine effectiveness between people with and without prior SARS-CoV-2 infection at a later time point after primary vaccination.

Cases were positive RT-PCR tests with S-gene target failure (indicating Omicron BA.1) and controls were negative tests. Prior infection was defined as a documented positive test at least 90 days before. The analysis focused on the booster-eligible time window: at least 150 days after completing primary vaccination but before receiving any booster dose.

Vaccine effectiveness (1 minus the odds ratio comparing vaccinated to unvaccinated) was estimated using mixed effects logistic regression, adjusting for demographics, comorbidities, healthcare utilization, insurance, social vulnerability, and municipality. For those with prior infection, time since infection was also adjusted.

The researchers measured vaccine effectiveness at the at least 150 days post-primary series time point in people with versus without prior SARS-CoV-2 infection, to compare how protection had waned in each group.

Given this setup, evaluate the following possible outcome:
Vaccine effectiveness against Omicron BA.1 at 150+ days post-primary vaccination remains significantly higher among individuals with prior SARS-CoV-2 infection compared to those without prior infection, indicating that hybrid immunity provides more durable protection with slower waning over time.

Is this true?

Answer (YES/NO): NO